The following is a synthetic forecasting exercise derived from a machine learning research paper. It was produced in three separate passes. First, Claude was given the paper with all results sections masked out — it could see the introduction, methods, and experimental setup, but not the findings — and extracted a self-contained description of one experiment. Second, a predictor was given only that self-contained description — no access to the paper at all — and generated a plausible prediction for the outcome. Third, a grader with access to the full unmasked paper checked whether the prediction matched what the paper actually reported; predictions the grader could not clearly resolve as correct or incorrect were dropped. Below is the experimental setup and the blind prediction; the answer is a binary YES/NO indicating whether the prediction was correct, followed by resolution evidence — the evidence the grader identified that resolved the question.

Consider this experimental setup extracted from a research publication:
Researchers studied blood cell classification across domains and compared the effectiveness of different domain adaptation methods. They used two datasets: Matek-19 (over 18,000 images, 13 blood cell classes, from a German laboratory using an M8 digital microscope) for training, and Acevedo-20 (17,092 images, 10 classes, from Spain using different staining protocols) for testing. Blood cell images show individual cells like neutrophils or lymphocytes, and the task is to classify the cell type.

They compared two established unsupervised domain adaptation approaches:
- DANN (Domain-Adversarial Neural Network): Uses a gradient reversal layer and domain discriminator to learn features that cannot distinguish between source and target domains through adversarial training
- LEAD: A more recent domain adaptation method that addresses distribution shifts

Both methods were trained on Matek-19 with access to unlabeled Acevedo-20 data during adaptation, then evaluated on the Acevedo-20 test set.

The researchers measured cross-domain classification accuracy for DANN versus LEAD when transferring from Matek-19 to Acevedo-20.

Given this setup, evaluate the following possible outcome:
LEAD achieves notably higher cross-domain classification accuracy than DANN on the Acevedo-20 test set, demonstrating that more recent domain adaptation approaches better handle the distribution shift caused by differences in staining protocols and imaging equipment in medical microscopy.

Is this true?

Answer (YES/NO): YES